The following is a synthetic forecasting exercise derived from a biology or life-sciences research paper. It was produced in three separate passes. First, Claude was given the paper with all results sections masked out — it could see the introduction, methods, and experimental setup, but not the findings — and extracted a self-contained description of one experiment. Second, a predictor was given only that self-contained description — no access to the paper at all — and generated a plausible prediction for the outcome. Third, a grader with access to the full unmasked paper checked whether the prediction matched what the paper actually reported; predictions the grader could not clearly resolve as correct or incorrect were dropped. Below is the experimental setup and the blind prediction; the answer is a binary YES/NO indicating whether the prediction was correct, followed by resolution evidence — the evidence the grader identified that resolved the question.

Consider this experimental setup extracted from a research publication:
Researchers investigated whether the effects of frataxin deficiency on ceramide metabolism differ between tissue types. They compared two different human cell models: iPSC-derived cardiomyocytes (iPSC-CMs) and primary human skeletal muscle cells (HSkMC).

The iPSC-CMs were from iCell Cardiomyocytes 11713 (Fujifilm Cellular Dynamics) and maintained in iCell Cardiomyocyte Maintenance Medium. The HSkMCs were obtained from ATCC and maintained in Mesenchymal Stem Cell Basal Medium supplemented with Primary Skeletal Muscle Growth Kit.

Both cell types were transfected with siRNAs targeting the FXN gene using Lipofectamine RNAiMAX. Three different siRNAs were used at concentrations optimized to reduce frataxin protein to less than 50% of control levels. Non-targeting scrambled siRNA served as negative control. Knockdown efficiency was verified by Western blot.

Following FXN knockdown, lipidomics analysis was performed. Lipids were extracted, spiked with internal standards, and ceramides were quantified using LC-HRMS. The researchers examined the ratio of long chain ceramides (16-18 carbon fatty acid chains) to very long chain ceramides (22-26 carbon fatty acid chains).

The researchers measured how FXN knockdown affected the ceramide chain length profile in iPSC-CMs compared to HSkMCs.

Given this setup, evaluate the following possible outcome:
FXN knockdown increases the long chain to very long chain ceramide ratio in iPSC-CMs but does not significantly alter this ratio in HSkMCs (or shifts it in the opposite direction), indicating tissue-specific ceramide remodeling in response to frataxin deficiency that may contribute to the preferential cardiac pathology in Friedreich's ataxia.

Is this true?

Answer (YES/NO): NO